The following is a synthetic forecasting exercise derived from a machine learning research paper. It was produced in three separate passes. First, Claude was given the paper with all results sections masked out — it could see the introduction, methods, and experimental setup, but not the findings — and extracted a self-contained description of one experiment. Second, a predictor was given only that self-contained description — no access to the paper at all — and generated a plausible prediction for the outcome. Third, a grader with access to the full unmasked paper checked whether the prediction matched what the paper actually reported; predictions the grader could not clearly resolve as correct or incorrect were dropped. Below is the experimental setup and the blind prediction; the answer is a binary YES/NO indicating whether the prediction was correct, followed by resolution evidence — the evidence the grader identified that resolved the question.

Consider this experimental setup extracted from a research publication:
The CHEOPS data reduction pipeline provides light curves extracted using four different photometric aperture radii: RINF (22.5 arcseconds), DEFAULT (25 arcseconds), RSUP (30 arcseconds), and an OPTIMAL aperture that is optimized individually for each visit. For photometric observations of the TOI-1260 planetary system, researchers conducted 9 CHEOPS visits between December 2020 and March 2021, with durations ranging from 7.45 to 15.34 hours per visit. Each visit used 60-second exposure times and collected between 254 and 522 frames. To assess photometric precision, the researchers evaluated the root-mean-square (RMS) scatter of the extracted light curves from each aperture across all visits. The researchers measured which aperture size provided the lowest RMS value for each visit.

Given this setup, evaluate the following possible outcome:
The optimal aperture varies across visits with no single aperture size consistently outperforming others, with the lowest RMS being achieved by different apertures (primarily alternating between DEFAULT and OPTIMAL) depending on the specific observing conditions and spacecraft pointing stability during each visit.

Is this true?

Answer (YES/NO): NO